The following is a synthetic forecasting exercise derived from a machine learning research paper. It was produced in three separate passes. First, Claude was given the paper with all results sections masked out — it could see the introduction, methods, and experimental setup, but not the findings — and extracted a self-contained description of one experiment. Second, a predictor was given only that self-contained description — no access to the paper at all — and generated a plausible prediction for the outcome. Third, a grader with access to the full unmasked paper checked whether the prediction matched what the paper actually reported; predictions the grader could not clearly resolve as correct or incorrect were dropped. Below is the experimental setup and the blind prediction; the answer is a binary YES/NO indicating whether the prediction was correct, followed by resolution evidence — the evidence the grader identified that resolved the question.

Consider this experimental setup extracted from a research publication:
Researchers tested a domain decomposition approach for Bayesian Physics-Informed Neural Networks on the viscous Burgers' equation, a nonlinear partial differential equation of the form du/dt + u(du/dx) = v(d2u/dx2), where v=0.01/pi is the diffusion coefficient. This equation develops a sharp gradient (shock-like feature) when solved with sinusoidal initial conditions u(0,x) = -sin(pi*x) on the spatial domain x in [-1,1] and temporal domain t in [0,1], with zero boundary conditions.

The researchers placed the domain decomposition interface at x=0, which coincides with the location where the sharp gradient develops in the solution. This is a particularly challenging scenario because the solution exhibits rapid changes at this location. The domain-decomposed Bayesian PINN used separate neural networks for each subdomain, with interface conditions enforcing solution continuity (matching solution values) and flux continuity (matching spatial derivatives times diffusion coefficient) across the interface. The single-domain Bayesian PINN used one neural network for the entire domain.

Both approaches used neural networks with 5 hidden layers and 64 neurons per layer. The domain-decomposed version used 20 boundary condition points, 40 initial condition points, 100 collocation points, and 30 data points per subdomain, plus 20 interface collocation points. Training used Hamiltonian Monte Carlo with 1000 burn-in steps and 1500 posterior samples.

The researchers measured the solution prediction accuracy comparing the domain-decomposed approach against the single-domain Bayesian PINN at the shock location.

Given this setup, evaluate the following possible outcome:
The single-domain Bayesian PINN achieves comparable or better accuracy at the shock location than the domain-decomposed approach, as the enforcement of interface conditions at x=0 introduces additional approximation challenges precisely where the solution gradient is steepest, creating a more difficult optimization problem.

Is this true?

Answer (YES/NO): NO